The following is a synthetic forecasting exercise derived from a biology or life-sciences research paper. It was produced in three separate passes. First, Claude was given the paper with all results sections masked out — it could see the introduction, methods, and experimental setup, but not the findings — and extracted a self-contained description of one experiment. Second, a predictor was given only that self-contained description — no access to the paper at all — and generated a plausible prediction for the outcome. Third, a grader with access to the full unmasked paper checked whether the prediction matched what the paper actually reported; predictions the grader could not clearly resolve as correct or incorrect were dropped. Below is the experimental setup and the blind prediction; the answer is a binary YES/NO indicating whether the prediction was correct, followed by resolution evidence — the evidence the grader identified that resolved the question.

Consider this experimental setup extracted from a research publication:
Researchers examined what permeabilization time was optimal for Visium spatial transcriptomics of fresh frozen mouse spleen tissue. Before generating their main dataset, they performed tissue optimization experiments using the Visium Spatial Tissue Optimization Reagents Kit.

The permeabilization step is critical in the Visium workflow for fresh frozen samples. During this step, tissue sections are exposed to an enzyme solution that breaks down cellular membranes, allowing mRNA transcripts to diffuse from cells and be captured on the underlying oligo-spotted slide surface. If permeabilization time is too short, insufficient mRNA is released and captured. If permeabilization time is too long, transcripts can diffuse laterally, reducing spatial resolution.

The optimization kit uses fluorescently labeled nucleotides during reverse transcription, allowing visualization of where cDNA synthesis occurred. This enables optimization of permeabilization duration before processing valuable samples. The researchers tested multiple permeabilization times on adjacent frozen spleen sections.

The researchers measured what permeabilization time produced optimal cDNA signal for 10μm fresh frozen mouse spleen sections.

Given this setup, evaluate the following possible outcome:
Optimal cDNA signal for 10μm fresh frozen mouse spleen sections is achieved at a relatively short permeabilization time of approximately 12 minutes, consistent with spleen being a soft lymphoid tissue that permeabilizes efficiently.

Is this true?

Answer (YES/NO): NO